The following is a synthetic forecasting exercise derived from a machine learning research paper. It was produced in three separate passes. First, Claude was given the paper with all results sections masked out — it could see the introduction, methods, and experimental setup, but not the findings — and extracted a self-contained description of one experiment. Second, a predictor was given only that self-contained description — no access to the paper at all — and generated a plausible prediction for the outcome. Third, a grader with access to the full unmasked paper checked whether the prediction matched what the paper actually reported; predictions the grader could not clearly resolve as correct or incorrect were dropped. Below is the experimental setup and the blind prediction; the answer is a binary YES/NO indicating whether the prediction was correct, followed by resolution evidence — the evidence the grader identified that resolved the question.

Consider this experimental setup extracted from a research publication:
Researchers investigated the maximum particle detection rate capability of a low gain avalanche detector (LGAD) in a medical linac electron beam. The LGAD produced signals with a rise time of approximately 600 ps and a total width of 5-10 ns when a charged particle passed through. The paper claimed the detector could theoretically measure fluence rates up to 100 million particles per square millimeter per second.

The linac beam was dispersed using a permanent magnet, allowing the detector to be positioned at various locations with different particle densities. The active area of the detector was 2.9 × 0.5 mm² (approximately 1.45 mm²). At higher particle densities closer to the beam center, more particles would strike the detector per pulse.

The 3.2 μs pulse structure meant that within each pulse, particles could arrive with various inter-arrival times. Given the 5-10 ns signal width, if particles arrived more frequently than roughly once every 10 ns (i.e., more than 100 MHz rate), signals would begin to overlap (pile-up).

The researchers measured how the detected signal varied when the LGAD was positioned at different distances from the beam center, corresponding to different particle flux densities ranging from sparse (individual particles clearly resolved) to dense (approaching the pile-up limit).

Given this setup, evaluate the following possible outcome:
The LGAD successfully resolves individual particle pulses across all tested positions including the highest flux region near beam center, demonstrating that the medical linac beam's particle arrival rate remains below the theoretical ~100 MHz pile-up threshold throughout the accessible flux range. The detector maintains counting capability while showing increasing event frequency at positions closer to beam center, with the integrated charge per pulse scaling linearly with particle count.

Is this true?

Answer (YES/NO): NO